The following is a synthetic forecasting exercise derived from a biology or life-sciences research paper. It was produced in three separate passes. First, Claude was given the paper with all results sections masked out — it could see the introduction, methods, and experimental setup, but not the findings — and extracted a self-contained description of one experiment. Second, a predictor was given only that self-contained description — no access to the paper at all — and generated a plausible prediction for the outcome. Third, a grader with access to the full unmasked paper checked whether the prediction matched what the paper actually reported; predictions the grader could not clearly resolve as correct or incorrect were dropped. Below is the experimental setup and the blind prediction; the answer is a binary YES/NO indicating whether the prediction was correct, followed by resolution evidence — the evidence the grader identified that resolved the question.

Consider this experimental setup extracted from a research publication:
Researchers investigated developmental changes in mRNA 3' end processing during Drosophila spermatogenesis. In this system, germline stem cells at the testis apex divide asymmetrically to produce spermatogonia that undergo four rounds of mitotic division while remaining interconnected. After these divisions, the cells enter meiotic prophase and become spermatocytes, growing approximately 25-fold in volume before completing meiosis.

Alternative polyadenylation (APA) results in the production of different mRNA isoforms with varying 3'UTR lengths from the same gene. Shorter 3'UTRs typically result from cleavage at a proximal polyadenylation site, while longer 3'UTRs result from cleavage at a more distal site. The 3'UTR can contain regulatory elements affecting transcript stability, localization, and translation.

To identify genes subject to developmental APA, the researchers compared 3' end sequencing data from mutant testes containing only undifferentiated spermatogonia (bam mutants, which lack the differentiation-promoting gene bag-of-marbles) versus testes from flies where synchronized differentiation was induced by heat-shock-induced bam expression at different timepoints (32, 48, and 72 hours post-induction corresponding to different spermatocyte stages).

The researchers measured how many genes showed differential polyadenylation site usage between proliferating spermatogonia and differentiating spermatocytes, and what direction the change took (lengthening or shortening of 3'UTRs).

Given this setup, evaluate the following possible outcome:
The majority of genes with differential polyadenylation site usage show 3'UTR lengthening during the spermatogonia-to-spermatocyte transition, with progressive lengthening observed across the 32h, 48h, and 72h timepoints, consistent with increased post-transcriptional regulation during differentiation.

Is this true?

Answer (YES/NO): NO